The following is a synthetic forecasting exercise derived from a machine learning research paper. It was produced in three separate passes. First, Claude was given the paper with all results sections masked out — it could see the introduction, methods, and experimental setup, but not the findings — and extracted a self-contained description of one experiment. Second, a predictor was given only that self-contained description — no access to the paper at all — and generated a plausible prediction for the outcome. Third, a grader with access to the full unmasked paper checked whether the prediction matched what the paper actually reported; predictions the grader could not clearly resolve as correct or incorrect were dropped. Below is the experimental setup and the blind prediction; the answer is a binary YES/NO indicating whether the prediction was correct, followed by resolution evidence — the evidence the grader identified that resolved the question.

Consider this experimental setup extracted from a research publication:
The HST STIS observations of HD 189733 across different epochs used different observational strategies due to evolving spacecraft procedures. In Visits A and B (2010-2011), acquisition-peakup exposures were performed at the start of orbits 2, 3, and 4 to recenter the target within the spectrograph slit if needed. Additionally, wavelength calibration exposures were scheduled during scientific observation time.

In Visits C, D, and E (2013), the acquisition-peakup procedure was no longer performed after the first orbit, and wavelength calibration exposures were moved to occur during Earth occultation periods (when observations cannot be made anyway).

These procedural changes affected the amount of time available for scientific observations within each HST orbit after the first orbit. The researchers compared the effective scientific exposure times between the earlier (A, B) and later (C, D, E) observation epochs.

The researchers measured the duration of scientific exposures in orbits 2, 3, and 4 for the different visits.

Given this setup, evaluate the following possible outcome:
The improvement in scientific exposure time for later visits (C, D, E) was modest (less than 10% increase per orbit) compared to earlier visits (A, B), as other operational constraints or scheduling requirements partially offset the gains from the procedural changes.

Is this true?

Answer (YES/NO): NO